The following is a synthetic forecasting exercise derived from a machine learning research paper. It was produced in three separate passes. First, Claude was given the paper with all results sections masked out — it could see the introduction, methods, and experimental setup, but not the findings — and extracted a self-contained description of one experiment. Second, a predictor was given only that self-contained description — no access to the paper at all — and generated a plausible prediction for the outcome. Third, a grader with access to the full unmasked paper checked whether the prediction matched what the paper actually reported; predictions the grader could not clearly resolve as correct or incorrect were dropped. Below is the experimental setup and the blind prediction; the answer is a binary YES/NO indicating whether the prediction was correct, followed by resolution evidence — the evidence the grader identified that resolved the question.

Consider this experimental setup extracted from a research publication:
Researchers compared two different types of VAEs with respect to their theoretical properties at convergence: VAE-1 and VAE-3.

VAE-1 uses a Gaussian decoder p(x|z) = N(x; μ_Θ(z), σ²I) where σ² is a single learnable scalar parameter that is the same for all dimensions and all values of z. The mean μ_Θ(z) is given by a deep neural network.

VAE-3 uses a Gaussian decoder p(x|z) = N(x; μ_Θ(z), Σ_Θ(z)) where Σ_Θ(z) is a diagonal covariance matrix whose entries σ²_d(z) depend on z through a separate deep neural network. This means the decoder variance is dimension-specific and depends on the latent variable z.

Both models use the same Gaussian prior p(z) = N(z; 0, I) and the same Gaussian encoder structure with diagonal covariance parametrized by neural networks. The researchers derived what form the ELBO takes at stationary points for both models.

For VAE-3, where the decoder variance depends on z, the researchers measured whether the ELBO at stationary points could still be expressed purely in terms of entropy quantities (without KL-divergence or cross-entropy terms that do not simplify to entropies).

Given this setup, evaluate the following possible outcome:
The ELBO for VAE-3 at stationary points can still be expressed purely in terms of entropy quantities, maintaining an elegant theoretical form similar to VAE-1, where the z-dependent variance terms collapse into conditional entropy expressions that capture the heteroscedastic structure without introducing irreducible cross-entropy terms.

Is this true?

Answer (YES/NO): YES